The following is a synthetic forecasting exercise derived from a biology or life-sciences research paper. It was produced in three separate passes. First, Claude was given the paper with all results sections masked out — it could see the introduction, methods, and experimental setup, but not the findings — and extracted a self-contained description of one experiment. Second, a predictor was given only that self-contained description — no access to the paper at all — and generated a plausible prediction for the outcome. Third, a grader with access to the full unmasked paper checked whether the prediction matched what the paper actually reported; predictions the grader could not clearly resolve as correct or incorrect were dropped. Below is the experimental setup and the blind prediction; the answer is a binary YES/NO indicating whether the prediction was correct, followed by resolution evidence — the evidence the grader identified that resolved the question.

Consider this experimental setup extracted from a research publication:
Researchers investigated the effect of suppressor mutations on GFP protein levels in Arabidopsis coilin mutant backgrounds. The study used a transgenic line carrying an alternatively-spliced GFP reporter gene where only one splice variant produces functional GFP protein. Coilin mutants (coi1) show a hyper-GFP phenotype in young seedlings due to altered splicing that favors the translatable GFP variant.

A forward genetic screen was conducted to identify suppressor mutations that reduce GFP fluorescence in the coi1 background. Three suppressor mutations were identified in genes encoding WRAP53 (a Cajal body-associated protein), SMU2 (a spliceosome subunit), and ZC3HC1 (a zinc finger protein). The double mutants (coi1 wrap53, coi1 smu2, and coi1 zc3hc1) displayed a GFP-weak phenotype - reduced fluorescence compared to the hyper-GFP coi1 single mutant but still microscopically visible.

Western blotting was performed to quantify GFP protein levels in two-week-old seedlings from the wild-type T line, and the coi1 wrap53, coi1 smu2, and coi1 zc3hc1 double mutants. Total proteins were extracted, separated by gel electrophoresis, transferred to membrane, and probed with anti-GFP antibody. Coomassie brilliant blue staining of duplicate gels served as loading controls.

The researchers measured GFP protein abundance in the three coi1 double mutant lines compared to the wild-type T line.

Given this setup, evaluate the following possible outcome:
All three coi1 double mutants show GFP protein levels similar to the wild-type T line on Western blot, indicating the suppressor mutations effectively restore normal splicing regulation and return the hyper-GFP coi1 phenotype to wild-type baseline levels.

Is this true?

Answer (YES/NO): YES